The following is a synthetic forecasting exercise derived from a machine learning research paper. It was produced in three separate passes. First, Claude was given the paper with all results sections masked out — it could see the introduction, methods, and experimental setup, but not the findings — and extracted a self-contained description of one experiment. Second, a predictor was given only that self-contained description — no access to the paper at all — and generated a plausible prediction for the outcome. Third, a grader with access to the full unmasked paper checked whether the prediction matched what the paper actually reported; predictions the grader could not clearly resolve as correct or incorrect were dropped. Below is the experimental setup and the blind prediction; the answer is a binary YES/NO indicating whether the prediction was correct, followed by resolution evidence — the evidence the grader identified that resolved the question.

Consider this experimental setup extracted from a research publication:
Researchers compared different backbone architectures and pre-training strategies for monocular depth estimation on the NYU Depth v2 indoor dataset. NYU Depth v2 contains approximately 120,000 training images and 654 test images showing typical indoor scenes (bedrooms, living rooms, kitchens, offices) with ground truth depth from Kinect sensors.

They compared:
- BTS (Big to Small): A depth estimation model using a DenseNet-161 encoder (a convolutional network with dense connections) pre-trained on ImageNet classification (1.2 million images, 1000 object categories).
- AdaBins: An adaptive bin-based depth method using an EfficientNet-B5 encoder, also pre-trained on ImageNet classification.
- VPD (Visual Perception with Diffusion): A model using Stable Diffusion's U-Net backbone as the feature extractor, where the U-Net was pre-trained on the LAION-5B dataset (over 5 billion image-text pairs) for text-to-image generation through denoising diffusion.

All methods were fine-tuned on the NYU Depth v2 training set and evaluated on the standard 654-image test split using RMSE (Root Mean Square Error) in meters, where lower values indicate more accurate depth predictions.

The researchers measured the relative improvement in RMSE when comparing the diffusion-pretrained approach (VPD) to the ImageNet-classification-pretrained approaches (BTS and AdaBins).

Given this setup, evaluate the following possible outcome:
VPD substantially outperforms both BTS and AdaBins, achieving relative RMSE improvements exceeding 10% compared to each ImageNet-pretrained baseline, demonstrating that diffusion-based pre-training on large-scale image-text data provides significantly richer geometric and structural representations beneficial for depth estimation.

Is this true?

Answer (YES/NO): YES